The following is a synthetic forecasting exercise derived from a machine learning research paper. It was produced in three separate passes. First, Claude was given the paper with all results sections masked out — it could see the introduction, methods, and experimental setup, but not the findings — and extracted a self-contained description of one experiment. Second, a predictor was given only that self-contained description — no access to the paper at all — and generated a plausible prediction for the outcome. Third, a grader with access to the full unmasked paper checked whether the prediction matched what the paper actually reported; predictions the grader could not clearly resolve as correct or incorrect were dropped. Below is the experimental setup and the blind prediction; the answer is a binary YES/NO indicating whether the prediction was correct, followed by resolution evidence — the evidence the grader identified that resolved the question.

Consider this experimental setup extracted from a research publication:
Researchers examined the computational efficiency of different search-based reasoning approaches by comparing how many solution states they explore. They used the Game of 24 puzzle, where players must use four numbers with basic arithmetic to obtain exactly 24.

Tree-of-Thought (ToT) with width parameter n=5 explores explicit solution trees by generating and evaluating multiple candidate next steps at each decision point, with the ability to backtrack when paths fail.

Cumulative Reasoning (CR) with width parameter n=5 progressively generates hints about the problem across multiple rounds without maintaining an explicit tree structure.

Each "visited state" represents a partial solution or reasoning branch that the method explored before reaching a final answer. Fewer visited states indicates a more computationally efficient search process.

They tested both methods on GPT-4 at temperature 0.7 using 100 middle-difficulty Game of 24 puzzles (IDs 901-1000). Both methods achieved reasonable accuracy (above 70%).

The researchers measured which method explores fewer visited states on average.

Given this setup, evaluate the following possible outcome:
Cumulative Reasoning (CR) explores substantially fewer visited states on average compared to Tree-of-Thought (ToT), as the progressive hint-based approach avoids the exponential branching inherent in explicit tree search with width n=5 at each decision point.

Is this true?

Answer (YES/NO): YES